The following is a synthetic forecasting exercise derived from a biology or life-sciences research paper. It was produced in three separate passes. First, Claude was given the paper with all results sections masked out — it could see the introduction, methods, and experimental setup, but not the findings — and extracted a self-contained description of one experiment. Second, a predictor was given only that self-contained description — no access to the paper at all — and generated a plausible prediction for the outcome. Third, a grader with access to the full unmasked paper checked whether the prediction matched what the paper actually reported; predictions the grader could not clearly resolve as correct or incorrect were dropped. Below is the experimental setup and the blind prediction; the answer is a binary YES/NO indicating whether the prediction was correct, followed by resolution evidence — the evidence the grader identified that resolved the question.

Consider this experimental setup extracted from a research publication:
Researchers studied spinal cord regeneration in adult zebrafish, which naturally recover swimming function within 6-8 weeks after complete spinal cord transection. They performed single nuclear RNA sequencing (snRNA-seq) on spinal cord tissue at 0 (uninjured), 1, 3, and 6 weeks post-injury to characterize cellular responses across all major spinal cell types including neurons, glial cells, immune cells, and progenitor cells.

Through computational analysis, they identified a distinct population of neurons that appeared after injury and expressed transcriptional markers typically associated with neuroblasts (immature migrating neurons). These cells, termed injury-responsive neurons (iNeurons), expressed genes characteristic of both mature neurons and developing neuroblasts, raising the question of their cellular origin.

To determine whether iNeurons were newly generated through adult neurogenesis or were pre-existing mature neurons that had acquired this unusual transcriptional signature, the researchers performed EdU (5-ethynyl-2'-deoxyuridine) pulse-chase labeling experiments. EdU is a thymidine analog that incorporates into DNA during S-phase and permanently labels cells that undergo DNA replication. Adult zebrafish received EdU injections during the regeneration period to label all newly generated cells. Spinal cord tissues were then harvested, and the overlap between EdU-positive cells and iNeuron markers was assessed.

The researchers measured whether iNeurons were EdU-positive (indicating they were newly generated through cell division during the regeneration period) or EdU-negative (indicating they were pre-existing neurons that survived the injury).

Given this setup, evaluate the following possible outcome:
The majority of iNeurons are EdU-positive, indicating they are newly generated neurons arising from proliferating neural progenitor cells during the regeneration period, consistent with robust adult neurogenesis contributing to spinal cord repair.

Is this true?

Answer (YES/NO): NO